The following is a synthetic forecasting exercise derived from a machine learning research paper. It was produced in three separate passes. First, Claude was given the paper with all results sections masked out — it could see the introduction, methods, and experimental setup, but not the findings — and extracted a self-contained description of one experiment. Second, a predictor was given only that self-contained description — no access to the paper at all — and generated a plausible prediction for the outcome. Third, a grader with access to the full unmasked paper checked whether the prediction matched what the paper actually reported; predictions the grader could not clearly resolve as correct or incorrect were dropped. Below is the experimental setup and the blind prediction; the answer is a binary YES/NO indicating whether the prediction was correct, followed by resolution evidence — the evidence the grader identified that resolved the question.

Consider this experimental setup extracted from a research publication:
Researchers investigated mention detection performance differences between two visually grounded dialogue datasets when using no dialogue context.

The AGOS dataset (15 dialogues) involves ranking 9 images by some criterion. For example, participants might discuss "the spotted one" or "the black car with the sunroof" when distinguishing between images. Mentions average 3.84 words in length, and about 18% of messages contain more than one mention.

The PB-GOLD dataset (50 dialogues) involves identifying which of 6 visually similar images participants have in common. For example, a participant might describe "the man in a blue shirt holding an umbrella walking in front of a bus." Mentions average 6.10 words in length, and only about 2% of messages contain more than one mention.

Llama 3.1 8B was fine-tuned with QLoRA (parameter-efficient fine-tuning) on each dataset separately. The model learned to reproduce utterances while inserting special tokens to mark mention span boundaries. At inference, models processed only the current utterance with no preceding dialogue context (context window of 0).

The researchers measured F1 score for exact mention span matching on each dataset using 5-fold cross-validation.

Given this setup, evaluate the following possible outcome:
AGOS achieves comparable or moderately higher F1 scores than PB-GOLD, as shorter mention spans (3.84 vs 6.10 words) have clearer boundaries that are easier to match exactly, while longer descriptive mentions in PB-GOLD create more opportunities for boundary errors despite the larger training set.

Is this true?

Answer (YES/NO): NO